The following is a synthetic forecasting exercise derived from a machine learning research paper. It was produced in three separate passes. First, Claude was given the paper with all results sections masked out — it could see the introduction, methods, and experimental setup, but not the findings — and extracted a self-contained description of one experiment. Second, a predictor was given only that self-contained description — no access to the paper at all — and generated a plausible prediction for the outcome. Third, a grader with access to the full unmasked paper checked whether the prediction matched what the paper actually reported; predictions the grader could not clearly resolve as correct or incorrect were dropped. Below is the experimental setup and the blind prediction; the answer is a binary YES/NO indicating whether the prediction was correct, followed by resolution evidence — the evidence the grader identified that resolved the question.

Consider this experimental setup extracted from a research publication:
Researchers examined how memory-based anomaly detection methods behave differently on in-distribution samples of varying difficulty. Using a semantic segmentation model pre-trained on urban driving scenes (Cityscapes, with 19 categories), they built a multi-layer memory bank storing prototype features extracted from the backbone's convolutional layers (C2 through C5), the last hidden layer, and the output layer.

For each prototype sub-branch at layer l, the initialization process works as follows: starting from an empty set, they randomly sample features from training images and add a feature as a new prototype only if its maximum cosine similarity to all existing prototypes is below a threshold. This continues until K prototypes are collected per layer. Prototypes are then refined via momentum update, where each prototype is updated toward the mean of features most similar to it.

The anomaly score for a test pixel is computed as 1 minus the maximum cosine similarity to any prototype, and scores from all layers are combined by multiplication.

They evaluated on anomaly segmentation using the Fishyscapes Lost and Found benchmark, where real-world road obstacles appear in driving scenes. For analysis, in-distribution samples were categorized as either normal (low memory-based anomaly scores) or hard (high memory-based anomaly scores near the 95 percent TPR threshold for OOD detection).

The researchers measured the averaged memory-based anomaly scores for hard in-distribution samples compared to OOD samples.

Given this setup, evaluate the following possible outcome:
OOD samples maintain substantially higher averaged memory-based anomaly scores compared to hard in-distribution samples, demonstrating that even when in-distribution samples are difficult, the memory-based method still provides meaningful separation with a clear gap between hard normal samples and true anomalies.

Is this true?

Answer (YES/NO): NO